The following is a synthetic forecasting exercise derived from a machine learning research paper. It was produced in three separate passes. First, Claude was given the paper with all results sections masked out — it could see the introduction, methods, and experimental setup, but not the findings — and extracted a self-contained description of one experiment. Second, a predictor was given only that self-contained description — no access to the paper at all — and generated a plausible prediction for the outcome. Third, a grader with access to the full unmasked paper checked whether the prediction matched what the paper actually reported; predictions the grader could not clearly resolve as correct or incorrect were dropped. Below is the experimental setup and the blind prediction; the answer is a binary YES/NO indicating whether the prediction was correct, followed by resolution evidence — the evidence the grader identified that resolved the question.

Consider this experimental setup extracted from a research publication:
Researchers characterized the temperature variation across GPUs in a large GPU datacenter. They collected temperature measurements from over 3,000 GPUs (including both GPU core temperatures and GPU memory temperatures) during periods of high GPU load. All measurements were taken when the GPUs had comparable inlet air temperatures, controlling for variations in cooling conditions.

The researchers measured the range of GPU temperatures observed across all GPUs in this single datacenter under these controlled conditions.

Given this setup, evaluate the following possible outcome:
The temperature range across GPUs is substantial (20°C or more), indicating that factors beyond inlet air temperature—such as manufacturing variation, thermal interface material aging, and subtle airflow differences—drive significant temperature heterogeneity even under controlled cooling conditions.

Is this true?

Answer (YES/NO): YES